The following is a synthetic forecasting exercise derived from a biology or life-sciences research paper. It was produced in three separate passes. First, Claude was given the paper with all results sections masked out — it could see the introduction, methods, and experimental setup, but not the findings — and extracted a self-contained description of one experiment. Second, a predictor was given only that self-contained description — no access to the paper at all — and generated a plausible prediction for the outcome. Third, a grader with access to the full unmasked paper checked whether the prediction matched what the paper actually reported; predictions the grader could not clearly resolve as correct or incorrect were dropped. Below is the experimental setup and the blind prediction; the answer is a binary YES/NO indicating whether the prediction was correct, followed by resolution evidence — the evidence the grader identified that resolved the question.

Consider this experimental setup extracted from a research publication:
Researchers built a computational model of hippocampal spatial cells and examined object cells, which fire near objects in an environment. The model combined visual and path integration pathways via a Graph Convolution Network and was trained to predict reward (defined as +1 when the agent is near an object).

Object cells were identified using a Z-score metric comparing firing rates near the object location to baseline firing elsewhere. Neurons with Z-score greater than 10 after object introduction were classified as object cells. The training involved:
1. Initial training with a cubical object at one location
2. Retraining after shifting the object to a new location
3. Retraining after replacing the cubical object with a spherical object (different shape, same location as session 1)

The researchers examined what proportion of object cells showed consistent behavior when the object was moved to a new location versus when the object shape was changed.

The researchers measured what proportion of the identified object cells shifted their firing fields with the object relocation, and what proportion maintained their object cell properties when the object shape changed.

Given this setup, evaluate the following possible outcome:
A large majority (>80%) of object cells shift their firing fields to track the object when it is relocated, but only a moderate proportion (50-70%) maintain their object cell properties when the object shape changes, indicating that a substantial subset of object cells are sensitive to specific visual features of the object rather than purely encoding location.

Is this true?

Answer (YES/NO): NO